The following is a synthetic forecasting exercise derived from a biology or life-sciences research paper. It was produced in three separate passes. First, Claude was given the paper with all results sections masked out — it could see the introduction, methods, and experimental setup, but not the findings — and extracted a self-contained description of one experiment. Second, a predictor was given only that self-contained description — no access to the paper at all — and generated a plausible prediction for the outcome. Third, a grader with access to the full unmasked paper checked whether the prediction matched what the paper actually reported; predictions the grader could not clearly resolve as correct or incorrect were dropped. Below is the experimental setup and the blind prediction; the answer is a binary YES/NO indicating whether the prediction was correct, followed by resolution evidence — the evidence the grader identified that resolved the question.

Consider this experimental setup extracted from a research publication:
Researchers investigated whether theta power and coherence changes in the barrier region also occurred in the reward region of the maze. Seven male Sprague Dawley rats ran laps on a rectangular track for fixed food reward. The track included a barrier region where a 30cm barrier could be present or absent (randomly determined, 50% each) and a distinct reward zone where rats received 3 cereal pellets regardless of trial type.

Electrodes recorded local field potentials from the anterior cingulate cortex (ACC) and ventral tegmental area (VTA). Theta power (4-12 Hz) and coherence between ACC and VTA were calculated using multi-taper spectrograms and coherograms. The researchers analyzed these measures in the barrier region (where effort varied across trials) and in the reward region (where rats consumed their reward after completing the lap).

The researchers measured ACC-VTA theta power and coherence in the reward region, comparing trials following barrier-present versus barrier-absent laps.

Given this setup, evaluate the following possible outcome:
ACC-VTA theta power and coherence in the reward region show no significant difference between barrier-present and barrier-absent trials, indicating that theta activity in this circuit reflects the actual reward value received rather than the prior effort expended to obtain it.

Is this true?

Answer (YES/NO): YES